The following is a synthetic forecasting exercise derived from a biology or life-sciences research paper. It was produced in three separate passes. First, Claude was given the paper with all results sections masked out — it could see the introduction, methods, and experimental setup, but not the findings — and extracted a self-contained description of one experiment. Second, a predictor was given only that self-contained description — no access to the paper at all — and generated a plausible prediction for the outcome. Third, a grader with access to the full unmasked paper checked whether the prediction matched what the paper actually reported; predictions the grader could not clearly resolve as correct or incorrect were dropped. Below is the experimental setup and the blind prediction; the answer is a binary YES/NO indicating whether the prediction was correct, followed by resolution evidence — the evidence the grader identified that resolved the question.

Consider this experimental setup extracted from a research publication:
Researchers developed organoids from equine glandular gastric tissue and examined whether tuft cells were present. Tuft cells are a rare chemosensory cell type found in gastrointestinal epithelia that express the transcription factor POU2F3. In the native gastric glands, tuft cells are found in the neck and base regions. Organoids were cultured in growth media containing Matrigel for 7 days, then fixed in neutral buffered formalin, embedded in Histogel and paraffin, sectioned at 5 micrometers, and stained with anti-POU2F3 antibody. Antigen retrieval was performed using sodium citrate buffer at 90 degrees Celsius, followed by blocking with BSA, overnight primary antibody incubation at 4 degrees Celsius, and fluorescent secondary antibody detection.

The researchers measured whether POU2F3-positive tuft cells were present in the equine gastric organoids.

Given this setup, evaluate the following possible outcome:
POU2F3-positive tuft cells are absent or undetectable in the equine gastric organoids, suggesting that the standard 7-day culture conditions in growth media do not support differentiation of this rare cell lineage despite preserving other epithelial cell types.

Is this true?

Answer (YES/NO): NO